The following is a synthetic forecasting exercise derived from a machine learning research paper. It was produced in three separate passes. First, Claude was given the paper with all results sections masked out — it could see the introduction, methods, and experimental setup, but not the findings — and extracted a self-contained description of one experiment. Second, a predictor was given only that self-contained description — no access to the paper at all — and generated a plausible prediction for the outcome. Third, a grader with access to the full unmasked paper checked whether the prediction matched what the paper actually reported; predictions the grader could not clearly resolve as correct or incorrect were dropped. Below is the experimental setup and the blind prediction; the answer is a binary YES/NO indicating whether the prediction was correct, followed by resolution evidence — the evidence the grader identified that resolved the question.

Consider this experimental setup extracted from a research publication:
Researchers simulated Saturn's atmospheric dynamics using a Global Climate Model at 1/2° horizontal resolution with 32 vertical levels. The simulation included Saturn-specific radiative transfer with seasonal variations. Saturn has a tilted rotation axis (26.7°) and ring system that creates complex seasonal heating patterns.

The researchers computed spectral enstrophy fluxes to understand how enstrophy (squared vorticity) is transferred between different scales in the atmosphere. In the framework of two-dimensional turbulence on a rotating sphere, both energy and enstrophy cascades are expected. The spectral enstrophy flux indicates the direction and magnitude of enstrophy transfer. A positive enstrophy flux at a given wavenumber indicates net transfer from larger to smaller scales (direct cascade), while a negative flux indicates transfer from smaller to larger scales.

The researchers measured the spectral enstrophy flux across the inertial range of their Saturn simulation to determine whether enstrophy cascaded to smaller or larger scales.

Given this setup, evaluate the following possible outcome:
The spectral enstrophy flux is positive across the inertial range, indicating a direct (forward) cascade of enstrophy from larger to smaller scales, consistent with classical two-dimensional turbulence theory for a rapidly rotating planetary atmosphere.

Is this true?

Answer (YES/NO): NO